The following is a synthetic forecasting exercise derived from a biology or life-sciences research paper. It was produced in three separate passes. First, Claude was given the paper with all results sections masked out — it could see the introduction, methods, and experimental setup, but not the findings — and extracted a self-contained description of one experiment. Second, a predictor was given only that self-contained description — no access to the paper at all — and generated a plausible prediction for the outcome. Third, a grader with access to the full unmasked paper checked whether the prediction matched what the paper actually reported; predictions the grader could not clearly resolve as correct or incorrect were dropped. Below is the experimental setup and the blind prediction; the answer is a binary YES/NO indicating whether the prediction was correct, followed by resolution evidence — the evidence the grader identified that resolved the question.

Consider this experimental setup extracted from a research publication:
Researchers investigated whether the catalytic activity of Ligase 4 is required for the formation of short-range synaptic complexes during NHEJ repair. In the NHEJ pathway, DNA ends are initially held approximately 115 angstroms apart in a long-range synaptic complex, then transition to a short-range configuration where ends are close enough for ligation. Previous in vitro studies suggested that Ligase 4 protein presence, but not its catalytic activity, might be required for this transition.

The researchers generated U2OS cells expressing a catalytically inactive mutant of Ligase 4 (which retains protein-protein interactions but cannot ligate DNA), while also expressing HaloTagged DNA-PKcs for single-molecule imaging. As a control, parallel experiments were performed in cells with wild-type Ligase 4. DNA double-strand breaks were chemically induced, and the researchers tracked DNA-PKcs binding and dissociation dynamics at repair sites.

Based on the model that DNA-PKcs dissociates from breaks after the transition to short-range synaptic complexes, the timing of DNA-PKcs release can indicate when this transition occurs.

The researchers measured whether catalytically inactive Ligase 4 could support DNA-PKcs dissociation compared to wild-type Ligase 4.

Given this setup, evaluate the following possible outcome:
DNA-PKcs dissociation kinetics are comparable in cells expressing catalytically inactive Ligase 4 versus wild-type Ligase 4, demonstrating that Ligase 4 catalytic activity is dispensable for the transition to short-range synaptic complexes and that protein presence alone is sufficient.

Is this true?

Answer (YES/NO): NO